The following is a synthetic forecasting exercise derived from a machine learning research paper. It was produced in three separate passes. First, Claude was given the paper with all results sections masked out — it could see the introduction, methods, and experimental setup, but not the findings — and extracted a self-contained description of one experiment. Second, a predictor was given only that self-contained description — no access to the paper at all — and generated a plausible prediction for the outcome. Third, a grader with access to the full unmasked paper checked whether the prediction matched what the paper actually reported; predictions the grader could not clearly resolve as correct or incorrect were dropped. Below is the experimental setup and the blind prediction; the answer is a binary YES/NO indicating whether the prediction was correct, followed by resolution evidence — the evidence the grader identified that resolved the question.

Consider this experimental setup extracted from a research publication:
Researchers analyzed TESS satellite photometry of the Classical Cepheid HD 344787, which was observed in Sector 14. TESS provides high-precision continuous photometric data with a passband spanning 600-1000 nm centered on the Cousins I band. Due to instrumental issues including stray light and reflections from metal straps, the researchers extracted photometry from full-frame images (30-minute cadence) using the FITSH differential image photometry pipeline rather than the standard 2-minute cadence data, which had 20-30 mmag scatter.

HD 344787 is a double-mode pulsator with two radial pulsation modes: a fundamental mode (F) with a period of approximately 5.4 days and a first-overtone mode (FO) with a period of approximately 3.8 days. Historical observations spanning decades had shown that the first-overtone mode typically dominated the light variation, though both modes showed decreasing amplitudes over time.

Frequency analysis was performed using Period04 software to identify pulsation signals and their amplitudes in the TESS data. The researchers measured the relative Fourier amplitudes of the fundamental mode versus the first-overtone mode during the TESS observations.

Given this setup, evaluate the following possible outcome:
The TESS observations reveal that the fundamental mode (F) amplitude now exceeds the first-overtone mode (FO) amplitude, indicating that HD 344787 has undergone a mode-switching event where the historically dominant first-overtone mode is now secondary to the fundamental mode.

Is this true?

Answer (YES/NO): NO